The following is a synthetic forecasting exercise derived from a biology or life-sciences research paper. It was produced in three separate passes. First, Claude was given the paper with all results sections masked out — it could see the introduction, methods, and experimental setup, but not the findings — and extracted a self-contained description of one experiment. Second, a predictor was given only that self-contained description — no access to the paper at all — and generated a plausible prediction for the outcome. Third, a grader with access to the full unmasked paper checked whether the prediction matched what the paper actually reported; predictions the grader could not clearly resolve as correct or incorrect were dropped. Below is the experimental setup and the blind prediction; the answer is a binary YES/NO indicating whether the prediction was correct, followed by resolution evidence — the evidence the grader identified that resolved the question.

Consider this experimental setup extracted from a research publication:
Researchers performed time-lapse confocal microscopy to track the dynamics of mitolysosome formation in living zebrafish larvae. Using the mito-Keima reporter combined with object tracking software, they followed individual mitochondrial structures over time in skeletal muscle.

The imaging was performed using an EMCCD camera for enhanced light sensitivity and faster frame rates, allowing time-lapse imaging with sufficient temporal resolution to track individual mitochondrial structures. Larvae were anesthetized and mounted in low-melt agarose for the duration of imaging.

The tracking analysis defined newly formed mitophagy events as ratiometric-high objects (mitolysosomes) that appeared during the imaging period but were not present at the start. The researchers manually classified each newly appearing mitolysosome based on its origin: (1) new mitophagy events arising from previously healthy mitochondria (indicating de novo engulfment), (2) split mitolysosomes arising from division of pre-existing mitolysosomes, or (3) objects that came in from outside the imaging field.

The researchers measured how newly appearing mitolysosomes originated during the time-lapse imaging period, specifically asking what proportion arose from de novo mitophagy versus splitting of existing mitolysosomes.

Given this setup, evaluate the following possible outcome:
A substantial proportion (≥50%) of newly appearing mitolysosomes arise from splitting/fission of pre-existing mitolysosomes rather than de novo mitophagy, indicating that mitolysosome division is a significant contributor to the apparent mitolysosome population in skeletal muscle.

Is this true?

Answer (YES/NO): YES